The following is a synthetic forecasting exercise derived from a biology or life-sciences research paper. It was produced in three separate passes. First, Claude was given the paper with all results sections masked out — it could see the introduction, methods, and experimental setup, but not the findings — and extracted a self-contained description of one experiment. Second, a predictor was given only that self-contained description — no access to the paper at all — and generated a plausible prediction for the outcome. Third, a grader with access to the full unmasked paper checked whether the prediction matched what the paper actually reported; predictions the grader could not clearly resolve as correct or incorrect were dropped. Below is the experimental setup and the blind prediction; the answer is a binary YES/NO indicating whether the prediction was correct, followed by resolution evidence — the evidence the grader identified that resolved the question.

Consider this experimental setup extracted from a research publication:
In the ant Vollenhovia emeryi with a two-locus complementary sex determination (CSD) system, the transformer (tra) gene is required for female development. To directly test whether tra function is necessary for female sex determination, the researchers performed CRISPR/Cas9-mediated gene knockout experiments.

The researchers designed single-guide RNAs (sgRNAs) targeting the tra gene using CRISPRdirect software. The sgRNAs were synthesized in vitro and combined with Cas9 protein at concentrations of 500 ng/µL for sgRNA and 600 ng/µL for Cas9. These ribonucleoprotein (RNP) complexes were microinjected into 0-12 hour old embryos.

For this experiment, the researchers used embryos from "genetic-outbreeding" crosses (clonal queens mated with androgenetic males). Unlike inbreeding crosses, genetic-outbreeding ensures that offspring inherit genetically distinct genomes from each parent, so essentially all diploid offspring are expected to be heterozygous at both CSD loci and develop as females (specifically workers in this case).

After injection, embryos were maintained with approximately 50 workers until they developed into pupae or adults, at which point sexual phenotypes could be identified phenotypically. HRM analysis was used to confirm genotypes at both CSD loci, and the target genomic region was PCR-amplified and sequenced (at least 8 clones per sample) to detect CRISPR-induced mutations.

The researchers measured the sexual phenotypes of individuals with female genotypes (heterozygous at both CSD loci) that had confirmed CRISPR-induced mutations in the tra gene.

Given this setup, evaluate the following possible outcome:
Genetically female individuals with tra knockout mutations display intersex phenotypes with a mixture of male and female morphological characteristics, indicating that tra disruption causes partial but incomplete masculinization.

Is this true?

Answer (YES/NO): NO